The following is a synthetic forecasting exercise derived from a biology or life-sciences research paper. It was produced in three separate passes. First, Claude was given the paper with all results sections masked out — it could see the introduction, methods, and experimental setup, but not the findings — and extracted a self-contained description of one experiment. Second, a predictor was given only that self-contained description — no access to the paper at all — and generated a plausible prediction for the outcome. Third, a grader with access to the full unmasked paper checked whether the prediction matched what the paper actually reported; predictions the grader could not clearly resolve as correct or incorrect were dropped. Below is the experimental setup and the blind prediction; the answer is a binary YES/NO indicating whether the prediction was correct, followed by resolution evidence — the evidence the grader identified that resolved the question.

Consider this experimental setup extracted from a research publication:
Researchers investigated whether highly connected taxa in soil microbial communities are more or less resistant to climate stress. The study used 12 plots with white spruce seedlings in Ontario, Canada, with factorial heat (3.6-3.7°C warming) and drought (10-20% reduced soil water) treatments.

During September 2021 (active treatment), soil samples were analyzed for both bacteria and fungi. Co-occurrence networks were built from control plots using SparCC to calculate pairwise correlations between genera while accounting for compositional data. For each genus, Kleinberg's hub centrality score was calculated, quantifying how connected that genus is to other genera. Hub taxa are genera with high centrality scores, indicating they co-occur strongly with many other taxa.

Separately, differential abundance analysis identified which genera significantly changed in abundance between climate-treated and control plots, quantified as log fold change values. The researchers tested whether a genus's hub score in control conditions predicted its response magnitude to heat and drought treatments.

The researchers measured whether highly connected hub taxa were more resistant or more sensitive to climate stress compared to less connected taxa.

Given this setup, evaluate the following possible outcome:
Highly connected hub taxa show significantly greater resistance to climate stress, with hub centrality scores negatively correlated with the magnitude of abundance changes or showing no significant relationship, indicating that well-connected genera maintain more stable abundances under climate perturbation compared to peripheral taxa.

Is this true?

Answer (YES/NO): NO